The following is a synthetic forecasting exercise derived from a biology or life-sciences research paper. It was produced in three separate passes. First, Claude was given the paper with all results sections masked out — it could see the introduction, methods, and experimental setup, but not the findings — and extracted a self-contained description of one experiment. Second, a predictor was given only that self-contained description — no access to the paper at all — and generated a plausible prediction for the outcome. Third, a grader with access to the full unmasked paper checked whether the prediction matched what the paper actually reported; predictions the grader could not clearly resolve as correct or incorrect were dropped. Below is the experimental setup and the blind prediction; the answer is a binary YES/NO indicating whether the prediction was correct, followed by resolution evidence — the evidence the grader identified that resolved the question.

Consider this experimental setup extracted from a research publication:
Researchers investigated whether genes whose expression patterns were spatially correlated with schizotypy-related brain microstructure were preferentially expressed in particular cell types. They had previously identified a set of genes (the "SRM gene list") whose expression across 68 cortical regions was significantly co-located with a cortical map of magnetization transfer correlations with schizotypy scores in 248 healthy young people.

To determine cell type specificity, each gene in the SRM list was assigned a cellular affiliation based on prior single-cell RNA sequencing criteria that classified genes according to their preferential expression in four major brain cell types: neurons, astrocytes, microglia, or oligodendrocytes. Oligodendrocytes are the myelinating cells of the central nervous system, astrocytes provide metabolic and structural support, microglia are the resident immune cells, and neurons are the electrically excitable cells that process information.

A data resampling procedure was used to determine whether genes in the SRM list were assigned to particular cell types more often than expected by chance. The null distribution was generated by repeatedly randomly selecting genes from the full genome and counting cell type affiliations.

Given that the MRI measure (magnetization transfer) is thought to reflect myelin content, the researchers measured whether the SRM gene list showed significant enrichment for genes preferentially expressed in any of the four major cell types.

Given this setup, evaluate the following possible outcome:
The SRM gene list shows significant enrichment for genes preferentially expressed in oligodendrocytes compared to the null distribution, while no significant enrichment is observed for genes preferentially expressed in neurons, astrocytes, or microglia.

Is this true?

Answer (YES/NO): NO